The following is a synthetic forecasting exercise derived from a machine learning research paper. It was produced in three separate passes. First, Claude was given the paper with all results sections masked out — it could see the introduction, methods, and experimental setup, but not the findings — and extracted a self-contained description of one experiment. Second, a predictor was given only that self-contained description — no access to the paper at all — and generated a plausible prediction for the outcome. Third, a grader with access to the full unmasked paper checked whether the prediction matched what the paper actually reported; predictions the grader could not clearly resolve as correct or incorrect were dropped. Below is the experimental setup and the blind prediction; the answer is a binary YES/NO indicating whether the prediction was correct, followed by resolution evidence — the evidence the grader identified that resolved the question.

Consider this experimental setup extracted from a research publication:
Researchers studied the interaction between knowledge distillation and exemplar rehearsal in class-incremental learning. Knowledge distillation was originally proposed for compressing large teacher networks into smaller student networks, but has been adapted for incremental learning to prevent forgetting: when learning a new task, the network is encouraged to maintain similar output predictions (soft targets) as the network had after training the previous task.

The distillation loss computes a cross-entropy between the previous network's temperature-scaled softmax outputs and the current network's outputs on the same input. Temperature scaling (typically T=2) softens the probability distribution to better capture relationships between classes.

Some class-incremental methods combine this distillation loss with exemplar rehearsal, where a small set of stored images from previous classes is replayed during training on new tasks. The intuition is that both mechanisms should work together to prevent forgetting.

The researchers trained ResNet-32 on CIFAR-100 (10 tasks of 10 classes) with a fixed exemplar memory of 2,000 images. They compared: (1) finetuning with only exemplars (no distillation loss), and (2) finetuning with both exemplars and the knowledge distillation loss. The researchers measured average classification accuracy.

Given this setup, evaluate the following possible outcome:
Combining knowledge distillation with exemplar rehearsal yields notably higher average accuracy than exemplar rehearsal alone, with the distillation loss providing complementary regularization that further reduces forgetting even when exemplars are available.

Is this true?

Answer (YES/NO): NO